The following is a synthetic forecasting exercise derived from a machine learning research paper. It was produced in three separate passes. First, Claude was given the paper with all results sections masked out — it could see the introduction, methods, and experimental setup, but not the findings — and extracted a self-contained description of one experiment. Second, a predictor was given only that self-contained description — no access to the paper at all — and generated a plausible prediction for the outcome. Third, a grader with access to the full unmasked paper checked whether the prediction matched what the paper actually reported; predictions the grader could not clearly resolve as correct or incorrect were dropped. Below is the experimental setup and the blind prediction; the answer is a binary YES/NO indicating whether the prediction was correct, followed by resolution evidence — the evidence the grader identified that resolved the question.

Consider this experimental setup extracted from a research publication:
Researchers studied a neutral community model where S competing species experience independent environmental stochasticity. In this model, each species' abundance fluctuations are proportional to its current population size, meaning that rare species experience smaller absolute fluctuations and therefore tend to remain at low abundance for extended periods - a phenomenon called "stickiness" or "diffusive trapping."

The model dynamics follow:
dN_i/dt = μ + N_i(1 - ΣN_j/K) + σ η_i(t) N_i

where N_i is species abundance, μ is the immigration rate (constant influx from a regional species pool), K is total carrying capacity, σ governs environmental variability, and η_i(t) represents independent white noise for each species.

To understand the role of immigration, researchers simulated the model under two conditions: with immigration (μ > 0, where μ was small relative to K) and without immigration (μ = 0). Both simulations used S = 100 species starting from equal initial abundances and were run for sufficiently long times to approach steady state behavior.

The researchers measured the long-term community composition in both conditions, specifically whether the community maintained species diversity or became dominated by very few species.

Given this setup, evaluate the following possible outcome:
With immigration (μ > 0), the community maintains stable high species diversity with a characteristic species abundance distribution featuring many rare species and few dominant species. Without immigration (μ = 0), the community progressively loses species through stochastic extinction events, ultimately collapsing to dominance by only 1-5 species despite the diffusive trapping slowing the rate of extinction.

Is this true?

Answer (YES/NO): NO